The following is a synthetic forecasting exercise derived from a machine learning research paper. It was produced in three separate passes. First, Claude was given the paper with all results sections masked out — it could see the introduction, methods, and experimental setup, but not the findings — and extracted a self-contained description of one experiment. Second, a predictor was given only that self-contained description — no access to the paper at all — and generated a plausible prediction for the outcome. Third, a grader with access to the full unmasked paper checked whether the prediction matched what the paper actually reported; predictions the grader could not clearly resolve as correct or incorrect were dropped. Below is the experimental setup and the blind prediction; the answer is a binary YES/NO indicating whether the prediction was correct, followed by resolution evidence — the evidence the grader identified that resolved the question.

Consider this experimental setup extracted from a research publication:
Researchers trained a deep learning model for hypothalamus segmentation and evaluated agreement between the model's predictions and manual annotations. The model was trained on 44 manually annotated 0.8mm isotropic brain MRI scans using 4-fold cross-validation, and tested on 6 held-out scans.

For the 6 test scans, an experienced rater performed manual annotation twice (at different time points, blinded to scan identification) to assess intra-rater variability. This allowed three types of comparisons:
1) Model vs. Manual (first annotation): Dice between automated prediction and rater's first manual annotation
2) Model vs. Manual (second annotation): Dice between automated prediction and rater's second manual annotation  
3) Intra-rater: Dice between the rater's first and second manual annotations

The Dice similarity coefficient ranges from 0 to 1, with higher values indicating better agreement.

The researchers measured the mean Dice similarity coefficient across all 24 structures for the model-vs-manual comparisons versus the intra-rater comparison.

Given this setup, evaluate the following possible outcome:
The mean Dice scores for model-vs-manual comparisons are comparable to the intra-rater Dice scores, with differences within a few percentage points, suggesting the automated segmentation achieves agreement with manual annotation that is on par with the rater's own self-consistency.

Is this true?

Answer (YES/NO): NO